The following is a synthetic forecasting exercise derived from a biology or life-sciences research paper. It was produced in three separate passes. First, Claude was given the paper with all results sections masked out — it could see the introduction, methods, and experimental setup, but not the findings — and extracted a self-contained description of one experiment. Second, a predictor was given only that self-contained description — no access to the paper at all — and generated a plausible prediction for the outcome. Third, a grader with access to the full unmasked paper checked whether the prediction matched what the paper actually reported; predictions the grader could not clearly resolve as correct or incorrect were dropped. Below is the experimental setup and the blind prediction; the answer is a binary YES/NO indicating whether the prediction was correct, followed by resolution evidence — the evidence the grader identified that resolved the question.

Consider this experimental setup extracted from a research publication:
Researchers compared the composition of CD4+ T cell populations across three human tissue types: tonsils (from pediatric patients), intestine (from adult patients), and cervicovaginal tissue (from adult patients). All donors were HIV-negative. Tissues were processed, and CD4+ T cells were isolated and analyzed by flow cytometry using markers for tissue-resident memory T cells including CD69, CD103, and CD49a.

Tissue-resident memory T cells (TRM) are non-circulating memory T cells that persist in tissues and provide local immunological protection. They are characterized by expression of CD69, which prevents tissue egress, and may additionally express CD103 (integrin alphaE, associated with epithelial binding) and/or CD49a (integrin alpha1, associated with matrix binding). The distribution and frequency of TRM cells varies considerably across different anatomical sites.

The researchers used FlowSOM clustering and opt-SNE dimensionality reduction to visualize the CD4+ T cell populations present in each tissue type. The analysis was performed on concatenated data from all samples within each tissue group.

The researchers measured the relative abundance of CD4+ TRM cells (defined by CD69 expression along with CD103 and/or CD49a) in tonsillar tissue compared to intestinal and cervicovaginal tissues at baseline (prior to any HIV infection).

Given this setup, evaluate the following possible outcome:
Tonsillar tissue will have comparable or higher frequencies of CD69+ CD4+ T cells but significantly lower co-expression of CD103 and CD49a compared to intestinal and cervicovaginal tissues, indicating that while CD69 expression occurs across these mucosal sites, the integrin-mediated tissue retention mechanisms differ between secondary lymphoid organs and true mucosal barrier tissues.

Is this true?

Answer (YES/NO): NO